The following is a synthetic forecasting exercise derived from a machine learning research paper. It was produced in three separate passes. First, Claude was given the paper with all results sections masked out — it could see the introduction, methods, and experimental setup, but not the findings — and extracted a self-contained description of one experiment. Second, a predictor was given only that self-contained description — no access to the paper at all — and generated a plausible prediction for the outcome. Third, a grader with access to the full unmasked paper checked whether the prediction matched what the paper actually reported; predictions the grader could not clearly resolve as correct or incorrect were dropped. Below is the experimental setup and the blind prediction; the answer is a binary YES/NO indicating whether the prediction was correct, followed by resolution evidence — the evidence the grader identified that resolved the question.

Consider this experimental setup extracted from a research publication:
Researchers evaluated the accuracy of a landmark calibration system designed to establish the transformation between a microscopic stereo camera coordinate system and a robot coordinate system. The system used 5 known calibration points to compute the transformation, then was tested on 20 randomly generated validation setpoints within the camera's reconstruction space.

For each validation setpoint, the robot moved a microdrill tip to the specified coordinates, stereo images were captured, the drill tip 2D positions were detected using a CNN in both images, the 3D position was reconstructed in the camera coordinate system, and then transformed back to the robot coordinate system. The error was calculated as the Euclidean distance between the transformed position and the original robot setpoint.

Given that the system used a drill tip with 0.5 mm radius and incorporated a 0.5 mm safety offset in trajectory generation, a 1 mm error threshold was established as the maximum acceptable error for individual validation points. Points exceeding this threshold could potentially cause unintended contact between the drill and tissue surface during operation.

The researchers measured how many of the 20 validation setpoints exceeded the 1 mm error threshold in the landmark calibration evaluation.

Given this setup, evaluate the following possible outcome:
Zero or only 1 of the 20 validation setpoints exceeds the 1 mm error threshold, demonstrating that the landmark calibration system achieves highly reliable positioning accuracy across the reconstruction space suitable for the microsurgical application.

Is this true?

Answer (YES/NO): NO